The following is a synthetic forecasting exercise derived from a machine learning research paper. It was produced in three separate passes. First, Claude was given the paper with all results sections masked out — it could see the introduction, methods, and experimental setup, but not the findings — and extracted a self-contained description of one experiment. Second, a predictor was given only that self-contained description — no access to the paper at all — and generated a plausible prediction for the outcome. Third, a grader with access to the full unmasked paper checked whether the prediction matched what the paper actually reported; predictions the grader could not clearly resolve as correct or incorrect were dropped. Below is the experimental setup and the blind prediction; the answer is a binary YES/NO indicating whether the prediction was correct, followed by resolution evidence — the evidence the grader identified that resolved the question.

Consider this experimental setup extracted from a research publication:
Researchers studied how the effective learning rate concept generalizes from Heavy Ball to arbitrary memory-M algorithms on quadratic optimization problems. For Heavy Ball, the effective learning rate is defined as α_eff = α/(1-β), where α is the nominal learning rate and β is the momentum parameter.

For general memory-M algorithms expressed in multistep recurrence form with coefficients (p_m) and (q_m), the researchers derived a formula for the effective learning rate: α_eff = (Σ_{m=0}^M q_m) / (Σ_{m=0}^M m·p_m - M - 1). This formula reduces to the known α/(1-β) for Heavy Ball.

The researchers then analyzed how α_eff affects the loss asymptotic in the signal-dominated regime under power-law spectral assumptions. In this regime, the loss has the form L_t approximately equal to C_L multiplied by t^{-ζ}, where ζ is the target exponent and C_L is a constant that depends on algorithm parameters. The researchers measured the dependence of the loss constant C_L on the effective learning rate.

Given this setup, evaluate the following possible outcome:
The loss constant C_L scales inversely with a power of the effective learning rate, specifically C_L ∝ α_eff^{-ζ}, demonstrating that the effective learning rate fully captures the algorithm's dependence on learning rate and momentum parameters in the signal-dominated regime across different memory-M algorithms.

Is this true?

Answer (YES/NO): NO